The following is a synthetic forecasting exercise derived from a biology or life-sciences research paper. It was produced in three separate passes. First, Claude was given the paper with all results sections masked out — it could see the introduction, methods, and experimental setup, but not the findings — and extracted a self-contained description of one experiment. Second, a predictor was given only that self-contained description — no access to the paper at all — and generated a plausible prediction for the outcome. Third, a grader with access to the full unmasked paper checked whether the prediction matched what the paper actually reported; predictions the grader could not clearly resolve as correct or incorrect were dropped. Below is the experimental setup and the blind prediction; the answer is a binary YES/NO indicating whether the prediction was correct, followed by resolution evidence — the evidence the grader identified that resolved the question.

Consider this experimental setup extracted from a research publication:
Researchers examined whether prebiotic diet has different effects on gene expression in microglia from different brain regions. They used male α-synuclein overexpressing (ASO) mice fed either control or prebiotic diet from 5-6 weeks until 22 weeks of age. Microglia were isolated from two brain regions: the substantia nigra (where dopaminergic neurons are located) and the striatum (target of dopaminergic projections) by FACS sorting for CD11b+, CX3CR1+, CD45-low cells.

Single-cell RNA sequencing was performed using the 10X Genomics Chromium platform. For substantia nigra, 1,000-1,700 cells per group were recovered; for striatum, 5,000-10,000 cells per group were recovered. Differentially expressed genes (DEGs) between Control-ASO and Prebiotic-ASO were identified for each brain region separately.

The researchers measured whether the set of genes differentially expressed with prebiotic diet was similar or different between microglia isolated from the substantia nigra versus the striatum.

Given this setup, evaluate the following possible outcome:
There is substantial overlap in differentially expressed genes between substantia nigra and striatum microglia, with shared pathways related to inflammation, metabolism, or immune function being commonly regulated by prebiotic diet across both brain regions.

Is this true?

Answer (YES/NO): YES